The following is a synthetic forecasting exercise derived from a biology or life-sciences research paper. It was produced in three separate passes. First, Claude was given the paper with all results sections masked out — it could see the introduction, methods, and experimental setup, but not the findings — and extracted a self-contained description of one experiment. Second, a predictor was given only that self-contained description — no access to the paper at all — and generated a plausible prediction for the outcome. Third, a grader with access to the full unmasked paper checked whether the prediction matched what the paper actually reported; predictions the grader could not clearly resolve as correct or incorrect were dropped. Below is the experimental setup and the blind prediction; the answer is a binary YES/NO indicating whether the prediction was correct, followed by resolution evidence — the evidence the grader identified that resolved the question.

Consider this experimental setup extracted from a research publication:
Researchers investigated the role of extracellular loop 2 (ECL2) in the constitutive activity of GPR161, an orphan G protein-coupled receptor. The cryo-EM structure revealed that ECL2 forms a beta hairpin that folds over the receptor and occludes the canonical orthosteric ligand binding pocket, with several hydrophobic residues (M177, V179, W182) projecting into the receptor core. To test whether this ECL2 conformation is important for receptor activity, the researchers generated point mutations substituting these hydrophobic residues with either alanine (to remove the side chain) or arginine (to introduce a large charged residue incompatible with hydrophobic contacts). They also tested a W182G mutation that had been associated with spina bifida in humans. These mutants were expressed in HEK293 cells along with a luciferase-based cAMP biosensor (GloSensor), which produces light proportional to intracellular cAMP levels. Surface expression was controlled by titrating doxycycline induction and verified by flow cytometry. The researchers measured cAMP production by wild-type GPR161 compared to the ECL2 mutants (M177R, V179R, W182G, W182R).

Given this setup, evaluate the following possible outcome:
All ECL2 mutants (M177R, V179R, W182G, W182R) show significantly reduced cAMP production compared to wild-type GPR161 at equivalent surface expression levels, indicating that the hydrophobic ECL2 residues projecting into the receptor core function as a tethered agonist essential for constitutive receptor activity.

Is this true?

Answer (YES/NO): YES